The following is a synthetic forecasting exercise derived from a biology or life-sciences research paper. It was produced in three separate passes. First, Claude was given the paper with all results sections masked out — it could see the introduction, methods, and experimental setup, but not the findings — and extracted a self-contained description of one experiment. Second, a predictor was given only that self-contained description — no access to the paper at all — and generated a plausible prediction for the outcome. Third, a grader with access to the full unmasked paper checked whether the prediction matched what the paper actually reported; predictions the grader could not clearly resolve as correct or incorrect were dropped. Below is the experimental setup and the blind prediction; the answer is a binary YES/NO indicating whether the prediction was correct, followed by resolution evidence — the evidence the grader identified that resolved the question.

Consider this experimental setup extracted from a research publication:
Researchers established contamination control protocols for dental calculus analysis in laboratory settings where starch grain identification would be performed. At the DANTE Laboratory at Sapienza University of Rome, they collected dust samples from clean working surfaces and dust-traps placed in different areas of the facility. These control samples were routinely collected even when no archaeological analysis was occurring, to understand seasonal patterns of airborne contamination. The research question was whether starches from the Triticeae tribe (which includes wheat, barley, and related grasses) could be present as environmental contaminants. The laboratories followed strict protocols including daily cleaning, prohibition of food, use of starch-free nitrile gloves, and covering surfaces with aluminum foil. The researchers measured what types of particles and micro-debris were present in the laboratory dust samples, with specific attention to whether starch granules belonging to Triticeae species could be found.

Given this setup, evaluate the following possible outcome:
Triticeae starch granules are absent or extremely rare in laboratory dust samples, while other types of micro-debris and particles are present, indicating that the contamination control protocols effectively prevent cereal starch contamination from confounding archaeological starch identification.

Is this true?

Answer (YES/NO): YES